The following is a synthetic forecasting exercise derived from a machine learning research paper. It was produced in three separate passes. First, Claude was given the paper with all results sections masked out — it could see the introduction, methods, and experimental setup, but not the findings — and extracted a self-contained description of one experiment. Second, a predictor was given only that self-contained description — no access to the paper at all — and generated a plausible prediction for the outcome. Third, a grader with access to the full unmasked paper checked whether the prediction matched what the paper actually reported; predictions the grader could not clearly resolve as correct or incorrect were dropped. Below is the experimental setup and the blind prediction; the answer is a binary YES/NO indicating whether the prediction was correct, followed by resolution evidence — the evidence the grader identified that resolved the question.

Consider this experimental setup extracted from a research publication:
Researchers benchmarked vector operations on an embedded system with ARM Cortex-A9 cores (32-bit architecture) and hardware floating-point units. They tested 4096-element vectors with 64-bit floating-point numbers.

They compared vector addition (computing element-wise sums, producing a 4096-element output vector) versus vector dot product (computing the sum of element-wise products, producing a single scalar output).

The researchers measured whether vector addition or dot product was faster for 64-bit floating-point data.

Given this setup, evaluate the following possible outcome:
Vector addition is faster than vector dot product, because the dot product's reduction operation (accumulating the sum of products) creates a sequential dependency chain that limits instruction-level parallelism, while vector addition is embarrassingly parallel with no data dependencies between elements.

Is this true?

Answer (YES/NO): NO